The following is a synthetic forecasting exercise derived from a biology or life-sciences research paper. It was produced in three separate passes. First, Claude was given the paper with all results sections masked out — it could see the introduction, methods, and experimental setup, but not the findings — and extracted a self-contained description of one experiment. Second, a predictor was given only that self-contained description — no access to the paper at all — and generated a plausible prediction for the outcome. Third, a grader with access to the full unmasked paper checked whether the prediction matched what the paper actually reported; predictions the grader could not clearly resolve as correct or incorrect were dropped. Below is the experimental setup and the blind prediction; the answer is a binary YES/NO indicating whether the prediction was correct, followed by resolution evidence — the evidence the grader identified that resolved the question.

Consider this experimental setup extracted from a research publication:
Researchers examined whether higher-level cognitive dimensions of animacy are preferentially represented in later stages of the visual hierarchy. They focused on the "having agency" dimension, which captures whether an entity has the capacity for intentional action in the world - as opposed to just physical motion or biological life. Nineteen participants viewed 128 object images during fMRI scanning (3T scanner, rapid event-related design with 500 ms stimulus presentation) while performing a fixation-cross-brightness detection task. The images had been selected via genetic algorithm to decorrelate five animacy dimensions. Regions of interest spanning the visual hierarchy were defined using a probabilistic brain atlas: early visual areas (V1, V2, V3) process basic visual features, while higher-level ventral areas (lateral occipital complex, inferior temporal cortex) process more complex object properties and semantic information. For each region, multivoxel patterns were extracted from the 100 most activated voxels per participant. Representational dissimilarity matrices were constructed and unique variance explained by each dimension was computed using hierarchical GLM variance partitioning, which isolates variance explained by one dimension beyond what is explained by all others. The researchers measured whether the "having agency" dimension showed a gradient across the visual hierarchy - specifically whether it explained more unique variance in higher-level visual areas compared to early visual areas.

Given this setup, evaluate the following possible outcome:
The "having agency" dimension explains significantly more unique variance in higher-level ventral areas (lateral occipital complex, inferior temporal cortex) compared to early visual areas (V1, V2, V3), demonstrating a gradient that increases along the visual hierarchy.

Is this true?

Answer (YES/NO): NO